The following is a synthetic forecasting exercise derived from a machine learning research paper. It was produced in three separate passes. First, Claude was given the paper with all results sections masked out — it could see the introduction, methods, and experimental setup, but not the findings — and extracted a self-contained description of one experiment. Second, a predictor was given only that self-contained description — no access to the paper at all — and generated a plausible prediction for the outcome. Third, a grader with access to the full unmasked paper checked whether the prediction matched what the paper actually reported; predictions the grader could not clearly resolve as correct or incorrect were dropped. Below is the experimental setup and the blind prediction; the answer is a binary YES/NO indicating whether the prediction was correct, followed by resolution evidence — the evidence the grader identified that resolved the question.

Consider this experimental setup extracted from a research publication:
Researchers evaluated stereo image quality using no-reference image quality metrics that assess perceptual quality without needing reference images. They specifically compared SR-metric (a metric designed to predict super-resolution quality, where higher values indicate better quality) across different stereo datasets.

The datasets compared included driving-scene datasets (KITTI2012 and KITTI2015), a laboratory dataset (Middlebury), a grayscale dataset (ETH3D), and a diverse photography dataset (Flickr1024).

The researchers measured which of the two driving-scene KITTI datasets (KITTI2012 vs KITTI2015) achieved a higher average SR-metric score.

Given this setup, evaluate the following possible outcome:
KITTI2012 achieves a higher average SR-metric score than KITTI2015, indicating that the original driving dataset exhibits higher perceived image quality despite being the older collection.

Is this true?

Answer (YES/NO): YES